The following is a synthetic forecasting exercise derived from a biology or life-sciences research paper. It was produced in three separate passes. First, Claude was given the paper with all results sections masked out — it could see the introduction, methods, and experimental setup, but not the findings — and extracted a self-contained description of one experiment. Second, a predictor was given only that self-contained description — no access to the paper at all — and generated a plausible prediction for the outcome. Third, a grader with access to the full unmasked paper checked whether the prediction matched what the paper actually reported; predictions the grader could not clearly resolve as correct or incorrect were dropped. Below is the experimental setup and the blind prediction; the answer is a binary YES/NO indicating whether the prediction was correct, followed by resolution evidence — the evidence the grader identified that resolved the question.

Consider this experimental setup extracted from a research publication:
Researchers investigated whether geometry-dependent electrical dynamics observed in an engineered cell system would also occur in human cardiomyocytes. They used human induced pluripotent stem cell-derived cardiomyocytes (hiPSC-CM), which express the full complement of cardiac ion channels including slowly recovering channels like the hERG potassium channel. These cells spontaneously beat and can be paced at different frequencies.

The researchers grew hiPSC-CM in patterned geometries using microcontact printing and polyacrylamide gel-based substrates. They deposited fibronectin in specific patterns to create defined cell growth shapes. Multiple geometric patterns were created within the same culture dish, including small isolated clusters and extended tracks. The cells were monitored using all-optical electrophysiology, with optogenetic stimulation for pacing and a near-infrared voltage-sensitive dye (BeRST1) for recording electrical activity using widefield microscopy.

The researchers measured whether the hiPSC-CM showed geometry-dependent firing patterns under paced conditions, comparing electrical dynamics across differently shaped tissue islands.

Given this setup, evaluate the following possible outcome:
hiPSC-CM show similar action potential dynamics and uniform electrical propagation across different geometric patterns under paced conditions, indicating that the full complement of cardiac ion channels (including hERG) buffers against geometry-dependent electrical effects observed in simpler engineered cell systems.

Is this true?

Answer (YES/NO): NO